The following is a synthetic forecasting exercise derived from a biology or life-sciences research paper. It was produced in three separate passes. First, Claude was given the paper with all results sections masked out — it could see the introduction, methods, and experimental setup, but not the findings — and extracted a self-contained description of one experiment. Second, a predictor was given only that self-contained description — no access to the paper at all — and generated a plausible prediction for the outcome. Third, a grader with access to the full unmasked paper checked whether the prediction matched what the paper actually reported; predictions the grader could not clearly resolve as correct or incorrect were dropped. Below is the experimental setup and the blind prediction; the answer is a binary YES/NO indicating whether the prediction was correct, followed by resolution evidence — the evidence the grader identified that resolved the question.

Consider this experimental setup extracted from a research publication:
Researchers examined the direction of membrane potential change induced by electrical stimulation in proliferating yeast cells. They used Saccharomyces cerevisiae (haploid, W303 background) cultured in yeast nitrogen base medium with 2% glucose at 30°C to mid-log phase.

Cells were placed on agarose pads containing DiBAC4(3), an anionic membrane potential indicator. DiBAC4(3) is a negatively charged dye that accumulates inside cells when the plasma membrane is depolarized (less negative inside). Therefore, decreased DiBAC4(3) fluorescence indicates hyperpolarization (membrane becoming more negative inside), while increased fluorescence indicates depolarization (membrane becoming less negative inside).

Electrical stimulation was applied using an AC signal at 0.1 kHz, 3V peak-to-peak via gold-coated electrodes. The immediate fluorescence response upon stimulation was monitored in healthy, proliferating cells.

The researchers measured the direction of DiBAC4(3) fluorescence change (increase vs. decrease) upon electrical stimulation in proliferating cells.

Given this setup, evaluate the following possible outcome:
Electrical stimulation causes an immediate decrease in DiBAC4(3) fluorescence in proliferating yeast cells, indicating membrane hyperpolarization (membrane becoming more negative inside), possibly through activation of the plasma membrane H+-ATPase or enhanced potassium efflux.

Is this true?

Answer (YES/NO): YES